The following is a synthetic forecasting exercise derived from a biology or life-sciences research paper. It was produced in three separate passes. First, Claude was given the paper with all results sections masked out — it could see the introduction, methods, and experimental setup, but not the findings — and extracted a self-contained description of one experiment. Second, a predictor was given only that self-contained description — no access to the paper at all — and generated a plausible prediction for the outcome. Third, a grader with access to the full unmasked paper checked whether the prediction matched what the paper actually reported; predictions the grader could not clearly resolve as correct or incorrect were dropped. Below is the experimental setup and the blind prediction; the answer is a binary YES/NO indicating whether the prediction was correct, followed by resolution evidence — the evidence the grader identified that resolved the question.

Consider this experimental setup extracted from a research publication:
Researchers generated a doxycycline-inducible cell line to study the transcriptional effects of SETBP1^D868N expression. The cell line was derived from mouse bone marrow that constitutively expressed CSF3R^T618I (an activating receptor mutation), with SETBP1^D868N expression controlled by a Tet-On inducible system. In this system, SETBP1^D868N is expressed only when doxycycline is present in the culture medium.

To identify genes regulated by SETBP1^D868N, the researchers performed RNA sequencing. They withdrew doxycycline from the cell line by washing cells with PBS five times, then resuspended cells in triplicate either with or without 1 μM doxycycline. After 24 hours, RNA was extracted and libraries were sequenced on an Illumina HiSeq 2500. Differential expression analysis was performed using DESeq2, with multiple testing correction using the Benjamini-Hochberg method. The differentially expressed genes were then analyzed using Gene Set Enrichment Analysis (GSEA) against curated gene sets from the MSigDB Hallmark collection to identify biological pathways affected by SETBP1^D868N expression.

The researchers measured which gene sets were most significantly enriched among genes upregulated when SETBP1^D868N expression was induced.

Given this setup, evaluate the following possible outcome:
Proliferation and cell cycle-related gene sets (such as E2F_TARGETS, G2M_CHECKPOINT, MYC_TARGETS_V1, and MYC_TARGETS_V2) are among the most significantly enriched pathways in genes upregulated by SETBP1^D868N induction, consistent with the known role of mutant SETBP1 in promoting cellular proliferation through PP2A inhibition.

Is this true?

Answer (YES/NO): YES